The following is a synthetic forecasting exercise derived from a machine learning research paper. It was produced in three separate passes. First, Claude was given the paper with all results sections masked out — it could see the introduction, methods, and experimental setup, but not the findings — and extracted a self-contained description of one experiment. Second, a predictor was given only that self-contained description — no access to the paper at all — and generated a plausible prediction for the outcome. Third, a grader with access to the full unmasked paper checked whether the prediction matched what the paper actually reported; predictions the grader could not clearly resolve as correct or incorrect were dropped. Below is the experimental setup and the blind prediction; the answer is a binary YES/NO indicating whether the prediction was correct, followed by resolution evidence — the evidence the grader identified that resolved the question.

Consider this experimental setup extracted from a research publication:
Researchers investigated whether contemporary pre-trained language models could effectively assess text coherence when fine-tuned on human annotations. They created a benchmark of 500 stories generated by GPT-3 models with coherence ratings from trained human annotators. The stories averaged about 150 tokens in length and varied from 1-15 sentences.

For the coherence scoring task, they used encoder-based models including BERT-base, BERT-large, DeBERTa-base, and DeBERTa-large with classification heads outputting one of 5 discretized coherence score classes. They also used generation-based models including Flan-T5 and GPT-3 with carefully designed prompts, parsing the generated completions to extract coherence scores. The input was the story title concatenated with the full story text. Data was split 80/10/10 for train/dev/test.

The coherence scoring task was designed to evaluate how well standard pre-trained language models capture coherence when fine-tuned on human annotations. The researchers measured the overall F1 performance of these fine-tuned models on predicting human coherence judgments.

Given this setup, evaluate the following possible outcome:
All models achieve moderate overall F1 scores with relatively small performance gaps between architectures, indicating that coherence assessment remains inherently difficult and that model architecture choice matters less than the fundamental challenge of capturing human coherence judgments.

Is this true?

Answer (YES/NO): NO